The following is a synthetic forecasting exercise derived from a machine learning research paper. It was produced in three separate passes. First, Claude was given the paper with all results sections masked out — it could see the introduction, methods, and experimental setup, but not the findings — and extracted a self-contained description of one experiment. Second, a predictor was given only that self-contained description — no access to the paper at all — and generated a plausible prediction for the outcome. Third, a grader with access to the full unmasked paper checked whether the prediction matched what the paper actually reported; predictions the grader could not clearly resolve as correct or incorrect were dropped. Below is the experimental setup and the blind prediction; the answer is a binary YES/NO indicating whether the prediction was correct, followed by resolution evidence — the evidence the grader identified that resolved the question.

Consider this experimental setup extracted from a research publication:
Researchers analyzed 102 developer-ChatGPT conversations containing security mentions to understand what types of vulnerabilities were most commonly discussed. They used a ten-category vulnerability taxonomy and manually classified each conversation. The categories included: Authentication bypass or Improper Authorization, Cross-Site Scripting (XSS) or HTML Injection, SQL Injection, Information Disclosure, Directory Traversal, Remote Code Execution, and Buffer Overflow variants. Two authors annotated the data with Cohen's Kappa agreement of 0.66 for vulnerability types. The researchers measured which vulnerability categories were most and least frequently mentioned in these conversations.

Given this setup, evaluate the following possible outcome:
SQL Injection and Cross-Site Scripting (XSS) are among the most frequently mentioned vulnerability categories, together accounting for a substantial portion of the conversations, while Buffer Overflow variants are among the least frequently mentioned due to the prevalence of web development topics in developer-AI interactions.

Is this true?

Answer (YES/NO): NO